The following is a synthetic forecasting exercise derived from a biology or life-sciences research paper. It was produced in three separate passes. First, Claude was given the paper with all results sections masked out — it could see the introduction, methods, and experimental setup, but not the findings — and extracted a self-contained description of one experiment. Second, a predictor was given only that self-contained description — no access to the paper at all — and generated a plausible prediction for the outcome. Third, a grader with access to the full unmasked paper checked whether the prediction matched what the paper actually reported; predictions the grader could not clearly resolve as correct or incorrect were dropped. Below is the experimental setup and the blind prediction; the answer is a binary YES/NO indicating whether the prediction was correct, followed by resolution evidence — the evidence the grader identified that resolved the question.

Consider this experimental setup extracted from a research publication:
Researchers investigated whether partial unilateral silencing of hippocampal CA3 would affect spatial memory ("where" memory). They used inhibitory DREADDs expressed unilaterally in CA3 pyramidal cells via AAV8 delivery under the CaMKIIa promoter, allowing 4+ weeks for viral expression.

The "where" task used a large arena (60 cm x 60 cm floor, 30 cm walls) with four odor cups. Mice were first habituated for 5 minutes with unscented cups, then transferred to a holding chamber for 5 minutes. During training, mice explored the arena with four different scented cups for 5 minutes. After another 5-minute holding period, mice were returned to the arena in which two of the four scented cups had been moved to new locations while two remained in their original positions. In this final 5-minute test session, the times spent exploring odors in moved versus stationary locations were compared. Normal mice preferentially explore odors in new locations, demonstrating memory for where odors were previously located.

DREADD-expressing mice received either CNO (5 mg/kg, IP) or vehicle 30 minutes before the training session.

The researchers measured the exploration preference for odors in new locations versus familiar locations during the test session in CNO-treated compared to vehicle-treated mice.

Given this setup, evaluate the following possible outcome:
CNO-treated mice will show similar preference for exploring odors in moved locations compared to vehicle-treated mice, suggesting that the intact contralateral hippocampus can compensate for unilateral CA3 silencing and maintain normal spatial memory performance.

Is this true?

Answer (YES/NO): YES